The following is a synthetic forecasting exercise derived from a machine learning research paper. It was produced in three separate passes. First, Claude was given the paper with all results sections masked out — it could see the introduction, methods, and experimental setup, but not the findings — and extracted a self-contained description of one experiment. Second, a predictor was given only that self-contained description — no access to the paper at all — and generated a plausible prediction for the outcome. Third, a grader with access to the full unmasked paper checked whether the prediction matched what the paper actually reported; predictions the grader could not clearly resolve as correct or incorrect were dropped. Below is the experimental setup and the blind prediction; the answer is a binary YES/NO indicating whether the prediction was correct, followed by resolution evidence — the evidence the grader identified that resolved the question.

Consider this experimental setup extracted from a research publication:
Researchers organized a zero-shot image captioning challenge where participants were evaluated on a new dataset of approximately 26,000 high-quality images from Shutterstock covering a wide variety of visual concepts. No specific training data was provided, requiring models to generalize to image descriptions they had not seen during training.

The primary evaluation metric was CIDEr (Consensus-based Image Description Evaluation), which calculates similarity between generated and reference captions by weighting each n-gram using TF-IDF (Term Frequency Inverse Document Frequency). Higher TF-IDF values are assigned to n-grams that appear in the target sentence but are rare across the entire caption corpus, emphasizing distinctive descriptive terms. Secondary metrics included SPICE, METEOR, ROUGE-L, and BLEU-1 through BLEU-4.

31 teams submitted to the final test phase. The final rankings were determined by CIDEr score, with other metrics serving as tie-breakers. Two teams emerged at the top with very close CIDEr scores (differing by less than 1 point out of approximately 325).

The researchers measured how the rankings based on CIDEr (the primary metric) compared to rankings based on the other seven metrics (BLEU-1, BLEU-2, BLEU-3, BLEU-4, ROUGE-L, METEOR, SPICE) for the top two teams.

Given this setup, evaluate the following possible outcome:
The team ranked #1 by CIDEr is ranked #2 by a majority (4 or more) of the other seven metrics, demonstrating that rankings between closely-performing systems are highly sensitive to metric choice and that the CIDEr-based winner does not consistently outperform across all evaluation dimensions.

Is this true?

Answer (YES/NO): YES